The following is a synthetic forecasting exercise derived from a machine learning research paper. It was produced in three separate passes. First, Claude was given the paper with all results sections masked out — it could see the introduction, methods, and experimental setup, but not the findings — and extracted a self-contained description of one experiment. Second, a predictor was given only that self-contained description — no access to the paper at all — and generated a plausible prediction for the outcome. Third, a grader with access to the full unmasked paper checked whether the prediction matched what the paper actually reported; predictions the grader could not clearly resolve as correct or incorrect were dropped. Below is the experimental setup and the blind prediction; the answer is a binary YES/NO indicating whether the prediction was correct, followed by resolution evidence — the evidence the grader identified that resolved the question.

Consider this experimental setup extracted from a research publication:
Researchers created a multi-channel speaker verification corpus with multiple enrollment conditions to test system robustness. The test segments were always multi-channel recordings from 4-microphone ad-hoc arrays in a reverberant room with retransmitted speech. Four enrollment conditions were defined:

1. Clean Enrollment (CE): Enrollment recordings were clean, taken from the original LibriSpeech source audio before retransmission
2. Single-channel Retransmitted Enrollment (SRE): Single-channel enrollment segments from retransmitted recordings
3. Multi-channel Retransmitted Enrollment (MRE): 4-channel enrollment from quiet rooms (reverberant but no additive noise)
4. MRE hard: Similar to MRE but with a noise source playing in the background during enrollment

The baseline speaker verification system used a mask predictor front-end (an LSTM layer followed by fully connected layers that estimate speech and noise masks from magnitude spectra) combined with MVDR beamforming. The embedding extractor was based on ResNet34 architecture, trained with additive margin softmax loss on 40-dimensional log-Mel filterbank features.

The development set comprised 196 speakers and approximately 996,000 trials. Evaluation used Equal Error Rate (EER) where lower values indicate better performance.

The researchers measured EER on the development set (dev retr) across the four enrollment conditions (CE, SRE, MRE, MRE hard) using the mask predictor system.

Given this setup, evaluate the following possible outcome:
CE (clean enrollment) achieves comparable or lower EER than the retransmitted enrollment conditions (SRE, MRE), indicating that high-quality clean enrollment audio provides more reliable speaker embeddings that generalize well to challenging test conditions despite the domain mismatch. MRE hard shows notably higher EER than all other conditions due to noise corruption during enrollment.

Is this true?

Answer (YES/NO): YES